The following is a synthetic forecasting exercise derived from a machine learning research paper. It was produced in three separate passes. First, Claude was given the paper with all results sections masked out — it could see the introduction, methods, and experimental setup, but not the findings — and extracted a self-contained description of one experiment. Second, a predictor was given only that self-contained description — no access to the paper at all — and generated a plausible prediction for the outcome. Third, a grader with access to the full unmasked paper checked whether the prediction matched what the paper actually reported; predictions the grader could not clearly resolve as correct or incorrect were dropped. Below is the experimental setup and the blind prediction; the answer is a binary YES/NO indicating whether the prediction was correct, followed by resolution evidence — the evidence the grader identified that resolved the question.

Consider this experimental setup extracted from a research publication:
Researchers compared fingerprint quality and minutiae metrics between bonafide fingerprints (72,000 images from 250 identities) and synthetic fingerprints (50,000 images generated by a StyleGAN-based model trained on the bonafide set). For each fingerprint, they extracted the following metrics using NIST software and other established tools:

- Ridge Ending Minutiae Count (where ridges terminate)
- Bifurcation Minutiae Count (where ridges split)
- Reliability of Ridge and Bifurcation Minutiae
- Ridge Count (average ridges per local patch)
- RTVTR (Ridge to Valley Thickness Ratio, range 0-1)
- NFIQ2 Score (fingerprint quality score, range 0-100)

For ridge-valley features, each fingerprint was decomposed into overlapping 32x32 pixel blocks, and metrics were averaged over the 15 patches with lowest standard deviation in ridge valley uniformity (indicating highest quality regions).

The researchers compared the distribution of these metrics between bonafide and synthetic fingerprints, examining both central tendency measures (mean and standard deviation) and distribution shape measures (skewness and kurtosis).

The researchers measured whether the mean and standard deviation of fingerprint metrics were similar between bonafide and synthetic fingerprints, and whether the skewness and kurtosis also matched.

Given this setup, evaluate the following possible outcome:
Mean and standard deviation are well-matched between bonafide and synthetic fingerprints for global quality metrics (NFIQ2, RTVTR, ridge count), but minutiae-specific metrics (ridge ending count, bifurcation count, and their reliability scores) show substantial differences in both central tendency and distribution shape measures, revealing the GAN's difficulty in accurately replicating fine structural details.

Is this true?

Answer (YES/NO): NO